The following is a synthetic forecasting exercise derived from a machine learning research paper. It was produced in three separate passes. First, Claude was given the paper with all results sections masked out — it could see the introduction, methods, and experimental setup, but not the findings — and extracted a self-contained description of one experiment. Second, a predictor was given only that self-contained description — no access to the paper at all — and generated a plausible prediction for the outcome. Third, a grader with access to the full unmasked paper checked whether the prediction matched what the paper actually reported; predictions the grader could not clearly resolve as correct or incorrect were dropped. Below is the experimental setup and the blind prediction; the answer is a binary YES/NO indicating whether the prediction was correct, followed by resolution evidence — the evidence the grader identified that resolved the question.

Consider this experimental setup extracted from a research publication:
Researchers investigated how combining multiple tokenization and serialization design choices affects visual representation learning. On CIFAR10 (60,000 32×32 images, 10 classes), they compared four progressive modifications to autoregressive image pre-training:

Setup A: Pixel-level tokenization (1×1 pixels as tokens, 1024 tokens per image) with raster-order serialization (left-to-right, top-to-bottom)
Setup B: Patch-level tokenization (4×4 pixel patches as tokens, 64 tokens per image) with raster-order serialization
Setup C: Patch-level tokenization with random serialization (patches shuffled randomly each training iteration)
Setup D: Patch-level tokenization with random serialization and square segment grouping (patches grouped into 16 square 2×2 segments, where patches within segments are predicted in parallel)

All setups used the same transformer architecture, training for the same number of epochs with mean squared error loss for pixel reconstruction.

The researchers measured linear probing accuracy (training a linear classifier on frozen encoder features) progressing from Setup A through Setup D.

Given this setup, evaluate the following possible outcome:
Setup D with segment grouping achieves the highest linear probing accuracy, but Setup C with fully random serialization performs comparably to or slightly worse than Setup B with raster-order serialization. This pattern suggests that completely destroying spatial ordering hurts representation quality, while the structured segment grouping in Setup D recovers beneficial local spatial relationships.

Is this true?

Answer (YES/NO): NO